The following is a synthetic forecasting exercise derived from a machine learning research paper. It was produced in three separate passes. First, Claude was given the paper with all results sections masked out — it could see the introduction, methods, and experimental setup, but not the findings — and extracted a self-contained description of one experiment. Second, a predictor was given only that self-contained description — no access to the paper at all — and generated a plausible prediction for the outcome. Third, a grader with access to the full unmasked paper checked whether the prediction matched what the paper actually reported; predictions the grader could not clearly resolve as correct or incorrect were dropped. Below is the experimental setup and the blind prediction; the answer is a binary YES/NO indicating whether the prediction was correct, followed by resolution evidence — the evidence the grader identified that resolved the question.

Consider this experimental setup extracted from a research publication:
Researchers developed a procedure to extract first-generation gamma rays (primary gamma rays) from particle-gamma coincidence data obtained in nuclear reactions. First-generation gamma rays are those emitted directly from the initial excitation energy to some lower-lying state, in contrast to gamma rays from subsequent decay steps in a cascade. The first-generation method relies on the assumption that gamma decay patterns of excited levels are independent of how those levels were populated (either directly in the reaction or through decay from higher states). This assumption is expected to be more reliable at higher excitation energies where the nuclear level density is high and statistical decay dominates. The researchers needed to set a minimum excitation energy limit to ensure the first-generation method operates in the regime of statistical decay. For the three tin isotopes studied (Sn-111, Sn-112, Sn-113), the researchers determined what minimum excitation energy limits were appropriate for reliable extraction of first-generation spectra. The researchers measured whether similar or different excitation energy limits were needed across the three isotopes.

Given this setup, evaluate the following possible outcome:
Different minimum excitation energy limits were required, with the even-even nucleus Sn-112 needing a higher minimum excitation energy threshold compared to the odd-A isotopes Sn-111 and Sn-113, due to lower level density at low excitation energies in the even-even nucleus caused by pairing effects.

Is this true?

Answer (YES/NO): NO